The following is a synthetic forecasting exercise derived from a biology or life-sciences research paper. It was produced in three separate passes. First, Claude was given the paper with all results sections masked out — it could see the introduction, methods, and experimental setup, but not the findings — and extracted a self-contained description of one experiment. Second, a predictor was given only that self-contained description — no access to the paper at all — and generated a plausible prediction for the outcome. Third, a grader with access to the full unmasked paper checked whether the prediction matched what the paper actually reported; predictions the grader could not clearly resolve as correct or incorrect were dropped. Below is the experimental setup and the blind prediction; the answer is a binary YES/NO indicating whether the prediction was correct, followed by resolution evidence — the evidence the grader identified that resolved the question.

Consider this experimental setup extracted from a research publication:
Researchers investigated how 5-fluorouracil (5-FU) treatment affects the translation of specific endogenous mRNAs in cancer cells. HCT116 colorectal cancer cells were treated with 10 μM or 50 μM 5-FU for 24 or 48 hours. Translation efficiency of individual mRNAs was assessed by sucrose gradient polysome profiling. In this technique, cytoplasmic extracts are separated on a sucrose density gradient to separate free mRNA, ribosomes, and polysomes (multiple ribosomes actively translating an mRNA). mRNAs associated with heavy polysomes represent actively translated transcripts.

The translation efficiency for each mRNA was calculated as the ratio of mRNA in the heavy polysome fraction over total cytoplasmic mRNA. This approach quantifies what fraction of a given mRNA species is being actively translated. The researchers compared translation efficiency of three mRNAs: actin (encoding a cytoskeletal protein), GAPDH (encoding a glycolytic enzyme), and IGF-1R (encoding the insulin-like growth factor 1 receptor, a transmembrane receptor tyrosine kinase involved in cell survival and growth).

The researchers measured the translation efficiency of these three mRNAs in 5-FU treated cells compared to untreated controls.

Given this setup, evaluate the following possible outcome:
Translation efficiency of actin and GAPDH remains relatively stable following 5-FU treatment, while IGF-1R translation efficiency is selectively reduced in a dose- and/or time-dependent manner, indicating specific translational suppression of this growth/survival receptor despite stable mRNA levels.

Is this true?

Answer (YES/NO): NO